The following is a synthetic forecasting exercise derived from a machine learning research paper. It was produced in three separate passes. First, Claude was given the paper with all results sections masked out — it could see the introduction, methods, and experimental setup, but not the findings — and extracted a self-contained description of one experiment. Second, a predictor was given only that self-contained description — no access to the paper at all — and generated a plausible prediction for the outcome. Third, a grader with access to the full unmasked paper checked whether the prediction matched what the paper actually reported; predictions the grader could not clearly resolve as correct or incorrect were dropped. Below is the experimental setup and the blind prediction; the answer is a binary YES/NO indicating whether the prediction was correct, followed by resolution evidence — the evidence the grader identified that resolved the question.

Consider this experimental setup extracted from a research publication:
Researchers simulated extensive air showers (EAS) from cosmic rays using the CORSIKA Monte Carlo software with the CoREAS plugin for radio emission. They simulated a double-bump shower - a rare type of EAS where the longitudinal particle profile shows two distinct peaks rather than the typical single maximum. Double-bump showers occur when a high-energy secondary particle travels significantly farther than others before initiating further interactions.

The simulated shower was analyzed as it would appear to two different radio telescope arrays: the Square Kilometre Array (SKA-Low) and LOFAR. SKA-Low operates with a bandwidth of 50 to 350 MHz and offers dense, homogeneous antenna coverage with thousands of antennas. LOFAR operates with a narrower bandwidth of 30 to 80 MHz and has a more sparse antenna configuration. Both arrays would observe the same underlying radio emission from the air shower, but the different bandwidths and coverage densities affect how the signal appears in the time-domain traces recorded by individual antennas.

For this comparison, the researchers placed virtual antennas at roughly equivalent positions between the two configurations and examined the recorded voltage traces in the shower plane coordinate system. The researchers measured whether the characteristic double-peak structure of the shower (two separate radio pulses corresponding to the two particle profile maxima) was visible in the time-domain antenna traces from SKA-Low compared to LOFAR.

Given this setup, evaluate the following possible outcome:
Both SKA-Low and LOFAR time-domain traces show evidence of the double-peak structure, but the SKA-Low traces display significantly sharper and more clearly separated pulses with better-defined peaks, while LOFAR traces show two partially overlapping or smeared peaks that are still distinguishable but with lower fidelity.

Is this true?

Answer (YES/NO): NO